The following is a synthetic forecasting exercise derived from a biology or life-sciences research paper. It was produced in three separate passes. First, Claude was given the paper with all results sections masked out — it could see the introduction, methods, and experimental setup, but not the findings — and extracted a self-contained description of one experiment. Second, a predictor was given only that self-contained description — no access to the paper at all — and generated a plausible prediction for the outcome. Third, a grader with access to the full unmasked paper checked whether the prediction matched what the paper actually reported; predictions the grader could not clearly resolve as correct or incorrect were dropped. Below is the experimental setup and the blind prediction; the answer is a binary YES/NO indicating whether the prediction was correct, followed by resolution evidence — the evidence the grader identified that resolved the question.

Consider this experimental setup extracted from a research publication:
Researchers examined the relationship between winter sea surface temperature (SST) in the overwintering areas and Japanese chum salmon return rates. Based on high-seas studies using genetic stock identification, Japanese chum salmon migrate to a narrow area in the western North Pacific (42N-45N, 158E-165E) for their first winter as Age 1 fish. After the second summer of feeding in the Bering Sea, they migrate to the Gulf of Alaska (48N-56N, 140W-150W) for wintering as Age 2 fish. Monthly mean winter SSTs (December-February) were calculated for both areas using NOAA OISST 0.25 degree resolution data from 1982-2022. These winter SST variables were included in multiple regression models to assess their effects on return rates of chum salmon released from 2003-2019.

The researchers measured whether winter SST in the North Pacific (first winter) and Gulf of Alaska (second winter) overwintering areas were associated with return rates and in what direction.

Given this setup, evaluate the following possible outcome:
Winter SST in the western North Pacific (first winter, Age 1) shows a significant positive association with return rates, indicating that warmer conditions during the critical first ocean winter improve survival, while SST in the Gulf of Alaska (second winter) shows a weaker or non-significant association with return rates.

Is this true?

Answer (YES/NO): NO